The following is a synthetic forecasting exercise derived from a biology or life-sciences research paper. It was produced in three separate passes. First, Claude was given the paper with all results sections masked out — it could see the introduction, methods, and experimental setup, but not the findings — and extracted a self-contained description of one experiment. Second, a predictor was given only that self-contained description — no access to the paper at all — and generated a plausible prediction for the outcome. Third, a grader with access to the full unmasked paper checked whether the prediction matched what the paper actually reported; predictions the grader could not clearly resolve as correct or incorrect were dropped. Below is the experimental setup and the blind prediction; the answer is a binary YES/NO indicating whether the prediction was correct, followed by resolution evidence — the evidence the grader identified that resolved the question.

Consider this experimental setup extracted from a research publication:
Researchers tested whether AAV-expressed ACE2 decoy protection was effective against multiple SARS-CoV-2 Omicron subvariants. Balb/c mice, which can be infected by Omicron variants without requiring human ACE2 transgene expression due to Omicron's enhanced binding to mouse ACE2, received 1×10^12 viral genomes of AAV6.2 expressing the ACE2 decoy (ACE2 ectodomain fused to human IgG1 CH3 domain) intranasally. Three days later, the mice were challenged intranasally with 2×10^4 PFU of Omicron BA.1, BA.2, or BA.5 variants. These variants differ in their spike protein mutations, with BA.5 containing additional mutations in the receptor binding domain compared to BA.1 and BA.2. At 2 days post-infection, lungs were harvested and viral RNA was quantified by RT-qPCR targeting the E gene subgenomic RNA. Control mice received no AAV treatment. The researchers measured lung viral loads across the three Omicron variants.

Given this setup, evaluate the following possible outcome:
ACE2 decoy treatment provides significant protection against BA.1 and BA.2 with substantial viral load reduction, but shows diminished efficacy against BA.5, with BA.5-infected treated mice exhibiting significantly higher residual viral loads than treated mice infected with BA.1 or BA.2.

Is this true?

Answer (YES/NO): NO